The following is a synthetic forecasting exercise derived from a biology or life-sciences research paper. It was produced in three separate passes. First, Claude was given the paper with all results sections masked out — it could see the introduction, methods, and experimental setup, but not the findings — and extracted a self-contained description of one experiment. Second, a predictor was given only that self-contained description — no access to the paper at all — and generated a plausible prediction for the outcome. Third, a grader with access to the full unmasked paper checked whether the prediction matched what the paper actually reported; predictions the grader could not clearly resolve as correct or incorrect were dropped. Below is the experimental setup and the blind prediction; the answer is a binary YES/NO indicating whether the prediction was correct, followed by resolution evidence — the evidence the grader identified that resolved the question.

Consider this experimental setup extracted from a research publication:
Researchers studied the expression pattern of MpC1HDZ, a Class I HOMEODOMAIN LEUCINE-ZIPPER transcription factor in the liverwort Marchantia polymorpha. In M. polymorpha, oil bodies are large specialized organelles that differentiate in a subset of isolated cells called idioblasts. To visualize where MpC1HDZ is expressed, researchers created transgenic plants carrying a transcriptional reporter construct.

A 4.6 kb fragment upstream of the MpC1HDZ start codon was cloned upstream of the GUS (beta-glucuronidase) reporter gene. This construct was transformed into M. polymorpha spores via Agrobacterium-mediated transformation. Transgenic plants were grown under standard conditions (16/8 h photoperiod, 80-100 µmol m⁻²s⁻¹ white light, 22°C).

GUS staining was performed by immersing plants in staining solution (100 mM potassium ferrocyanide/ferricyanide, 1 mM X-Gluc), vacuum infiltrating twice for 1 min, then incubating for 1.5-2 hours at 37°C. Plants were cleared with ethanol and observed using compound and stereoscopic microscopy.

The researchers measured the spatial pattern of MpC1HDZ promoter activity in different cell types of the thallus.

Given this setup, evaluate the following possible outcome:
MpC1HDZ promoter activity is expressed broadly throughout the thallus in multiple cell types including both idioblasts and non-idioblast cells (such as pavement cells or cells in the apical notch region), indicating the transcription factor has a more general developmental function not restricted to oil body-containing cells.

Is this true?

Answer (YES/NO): YES